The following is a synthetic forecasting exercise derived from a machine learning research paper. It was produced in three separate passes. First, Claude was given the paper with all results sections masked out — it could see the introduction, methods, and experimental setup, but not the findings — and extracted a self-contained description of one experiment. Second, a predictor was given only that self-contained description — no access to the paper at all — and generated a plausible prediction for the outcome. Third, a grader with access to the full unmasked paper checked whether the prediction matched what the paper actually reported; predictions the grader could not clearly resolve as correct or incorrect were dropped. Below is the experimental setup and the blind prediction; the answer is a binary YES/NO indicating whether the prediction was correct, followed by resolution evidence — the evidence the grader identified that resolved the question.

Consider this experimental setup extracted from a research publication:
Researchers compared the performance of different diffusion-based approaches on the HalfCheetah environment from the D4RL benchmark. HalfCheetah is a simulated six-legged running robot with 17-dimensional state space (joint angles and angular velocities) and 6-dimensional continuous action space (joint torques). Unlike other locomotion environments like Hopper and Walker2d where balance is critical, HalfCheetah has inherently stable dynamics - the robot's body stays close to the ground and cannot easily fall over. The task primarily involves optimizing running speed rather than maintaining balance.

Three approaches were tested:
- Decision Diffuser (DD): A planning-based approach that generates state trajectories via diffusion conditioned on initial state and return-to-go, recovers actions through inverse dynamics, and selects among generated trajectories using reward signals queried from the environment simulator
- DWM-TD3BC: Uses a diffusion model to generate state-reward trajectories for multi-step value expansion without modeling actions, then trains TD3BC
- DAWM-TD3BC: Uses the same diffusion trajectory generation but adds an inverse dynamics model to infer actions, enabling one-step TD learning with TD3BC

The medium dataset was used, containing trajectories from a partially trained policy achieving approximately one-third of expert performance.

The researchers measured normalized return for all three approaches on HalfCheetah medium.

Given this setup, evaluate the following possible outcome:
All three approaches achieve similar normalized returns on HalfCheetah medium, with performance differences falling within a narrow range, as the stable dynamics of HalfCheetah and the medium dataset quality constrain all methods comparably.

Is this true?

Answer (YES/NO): YES